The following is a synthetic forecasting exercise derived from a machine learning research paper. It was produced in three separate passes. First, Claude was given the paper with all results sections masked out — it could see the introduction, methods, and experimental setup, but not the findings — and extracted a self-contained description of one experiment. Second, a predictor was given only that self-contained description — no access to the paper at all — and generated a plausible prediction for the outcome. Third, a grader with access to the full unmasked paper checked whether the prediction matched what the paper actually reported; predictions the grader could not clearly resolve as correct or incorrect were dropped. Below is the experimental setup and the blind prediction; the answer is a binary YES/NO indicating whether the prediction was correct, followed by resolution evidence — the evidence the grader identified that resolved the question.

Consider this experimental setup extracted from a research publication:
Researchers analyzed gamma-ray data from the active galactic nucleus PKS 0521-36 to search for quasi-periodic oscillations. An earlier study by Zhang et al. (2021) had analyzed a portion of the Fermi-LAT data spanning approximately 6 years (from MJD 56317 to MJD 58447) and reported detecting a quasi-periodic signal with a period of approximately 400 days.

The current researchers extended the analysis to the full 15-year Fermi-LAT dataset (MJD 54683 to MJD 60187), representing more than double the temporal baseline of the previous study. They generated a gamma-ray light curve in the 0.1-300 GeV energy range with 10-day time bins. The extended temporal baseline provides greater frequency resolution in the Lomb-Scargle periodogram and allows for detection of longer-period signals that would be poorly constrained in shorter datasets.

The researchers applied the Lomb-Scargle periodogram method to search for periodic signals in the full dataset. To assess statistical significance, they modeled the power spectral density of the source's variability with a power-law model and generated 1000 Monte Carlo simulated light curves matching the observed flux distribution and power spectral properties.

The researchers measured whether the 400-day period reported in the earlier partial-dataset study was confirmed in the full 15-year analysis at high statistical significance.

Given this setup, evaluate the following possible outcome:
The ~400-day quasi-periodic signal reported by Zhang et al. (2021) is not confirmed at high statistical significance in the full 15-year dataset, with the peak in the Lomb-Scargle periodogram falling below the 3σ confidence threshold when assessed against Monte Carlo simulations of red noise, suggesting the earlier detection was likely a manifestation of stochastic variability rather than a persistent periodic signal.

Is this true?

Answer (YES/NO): YES